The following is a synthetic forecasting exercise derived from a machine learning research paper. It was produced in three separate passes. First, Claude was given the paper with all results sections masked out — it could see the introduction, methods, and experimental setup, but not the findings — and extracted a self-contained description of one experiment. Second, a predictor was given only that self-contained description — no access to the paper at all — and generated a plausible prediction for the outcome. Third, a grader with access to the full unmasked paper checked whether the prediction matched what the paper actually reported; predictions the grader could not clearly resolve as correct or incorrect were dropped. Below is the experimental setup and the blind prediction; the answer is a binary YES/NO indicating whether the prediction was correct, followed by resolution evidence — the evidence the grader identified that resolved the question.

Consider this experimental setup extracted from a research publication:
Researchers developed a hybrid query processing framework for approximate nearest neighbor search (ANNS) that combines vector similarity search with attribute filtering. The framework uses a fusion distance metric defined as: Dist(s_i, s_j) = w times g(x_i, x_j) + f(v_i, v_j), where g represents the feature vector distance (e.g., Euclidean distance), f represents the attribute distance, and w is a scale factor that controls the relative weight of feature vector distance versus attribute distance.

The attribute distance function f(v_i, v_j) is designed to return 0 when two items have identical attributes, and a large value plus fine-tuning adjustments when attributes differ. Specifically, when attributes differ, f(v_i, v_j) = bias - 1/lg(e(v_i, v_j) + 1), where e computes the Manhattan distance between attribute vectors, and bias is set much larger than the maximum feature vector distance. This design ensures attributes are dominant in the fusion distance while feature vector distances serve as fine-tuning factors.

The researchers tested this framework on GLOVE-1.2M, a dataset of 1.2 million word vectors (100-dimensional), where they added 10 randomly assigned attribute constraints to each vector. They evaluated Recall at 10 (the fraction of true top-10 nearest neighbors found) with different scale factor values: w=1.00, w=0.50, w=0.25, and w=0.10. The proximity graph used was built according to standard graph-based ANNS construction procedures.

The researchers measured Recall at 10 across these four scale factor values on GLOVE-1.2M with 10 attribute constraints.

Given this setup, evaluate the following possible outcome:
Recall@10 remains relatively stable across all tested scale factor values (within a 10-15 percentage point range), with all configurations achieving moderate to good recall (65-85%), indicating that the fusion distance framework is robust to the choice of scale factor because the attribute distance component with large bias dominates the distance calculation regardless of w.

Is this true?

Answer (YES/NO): NO